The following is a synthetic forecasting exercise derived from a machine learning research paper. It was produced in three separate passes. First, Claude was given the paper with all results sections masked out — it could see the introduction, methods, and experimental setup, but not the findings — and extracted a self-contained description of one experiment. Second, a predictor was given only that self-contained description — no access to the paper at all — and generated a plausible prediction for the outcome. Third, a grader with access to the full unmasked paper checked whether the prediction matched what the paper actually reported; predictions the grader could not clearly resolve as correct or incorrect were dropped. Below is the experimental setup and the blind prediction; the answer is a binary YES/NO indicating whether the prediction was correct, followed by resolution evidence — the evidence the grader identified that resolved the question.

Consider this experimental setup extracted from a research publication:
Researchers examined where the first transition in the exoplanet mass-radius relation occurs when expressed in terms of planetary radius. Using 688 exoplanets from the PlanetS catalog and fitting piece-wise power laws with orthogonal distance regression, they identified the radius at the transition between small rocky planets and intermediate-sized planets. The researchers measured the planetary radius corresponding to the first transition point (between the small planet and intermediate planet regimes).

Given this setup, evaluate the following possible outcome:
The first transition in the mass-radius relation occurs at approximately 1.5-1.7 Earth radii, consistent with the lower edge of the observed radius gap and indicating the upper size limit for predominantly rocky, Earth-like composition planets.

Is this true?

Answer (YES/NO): YES